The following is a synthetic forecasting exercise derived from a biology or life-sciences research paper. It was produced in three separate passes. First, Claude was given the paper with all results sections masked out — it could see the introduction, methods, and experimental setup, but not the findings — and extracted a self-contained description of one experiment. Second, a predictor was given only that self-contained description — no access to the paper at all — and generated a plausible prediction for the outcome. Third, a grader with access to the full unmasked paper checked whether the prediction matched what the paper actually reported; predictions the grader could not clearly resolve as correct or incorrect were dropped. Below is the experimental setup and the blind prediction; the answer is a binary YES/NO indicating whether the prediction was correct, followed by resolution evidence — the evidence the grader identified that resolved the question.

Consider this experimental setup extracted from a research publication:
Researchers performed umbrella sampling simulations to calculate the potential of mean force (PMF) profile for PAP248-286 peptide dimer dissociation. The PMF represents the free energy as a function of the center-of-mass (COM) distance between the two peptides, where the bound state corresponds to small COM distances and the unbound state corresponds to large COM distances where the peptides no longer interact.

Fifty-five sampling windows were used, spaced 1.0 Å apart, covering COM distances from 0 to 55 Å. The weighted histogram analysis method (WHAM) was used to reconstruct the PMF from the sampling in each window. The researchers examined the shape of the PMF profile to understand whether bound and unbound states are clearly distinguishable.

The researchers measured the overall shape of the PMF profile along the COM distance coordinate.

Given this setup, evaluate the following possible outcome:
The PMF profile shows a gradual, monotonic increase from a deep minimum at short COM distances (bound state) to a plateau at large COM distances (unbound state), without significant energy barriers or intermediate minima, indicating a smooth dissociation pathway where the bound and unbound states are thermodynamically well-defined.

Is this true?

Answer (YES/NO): YES